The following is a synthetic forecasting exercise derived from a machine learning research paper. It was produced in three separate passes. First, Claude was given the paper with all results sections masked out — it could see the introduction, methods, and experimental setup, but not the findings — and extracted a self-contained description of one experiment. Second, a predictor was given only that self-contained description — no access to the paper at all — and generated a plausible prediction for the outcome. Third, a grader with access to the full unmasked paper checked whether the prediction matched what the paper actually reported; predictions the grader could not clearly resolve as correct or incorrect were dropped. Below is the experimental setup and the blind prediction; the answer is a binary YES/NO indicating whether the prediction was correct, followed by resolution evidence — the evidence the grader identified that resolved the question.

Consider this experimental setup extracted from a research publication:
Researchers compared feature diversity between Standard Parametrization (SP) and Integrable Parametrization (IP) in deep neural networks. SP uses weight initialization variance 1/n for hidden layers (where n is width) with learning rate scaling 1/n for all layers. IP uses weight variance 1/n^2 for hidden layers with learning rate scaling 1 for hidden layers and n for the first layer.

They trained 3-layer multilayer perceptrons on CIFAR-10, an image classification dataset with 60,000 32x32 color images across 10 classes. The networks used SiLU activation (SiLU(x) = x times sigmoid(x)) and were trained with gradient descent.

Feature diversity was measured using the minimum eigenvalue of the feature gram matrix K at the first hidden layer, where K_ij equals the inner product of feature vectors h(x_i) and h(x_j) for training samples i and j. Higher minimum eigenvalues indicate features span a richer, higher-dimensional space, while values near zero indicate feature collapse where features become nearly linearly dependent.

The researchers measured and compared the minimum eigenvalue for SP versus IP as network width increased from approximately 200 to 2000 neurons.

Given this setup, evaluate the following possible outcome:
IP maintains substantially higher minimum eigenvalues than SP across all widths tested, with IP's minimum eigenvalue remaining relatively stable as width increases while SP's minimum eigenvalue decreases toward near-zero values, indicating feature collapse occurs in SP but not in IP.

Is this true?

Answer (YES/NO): NO